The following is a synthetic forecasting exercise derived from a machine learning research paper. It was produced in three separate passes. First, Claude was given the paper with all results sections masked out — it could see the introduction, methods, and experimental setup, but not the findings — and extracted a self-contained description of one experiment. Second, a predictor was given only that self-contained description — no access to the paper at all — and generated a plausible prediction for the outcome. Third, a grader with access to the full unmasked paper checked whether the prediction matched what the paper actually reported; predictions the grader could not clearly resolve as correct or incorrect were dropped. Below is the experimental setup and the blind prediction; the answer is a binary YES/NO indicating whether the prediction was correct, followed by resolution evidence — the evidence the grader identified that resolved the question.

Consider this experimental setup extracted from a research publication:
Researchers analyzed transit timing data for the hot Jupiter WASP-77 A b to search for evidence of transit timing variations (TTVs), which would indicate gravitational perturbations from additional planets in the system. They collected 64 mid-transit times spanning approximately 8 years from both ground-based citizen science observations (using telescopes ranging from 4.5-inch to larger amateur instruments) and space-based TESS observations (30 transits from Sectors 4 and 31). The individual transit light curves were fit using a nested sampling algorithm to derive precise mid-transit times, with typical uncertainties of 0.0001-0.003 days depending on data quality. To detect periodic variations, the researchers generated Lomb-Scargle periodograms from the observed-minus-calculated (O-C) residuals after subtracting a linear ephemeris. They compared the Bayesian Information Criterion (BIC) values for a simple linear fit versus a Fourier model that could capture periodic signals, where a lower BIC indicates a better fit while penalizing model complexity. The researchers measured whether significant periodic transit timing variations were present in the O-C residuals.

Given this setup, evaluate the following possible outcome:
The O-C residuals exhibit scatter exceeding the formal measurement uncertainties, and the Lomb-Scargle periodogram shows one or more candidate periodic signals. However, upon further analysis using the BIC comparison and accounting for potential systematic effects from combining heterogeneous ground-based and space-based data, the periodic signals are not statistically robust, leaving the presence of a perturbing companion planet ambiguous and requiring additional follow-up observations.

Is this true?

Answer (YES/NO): NO